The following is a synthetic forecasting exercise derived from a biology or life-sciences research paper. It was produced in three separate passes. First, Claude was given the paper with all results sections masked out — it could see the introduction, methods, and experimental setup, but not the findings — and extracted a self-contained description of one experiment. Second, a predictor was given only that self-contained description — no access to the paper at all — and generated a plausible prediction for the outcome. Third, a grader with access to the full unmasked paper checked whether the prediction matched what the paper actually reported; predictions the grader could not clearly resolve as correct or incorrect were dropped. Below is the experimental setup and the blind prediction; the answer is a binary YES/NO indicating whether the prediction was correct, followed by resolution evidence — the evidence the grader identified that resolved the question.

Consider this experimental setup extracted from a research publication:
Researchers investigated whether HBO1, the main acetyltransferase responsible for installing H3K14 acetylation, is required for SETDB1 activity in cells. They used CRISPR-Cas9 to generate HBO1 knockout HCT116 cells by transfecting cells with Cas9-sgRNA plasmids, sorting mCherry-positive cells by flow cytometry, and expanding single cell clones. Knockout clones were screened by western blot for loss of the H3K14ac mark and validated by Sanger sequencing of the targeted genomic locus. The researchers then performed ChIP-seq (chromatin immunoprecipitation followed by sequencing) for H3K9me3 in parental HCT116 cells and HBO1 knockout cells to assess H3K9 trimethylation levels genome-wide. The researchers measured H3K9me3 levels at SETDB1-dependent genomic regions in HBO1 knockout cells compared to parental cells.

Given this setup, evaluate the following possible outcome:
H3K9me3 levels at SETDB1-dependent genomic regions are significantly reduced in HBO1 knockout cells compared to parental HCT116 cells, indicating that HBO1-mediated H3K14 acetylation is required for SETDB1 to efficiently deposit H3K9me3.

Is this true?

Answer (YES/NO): YES